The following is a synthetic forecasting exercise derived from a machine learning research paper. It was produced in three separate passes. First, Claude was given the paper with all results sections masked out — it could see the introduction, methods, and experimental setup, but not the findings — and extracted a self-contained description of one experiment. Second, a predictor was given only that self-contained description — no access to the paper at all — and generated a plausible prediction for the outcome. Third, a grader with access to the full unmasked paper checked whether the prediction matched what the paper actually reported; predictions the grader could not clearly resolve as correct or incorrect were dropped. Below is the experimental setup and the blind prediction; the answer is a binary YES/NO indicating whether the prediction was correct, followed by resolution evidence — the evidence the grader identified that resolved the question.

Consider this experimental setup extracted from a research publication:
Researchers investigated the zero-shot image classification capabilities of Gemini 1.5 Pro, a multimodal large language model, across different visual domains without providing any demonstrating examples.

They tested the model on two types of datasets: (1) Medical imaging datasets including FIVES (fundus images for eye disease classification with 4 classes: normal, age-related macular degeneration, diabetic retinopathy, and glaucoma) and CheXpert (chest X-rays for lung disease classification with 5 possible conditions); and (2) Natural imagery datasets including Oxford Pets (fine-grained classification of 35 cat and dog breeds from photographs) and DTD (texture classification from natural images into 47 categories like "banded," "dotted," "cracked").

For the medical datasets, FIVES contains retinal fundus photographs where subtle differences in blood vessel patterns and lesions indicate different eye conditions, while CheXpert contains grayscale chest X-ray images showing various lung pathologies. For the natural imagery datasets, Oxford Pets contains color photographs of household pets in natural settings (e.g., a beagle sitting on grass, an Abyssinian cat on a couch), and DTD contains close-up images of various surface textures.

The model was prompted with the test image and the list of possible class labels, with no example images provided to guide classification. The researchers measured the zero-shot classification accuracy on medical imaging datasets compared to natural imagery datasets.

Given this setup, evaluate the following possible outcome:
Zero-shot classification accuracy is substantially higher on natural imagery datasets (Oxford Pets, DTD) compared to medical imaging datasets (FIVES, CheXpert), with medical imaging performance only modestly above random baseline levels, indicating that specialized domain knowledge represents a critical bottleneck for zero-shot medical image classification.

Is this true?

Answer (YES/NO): YES